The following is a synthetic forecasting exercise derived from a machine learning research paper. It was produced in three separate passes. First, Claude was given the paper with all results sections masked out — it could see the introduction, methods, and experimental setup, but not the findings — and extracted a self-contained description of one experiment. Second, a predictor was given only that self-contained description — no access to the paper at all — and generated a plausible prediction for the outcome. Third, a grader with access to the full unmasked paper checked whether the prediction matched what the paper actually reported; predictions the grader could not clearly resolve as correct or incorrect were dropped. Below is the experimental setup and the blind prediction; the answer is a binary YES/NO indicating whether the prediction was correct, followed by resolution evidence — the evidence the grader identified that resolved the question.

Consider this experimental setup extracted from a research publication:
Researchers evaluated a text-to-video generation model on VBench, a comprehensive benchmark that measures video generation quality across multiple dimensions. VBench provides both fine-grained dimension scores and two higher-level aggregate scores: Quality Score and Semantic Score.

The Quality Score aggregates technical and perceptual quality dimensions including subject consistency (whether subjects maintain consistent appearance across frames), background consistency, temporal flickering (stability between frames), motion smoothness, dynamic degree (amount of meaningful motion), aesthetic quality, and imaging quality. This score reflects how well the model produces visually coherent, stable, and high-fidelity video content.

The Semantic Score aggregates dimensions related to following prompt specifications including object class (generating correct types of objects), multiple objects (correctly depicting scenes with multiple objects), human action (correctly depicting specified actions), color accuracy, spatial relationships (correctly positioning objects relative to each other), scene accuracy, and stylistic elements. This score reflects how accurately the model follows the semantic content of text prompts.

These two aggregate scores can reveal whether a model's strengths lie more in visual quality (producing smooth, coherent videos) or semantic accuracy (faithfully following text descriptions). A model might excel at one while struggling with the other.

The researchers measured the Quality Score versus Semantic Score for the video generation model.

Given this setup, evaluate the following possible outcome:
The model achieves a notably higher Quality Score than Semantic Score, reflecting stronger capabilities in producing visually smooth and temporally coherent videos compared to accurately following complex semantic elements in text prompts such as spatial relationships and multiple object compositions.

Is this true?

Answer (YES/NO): NO